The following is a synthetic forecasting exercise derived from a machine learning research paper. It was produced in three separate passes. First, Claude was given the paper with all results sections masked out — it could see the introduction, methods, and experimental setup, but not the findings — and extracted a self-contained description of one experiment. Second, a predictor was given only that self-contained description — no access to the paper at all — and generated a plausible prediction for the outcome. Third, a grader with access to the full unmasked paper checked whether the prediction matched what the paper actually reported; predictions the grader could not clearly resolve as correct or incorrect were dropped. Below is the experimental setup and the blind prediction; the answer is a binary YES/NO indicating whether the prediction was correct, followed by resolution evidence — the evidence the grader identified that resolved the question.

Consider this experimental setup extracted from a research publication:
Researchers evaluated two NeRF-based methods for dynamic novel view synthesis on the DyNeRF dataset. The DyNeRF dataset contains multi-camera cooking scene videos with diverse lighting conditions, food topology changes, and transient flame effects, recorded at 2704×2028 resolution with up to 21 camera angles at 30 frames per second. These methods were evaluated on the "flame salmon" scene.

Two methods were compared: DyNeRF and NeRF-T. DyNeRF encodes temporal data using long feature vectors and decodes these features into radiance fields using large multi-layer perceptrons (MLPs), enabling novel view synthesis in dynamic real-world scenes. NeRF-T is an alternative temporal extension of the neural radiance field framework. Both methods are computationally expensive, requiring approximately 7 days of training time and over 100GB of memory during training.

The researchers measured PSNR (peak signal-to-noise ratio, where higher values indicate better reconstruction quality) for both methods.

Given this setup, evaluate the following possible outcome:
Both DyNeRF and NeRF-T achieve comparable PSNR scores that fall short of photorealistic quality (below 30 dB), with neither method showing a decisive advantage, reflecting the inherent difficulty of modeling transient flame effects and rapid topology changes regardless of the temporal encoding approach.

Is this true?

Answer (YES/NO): NO